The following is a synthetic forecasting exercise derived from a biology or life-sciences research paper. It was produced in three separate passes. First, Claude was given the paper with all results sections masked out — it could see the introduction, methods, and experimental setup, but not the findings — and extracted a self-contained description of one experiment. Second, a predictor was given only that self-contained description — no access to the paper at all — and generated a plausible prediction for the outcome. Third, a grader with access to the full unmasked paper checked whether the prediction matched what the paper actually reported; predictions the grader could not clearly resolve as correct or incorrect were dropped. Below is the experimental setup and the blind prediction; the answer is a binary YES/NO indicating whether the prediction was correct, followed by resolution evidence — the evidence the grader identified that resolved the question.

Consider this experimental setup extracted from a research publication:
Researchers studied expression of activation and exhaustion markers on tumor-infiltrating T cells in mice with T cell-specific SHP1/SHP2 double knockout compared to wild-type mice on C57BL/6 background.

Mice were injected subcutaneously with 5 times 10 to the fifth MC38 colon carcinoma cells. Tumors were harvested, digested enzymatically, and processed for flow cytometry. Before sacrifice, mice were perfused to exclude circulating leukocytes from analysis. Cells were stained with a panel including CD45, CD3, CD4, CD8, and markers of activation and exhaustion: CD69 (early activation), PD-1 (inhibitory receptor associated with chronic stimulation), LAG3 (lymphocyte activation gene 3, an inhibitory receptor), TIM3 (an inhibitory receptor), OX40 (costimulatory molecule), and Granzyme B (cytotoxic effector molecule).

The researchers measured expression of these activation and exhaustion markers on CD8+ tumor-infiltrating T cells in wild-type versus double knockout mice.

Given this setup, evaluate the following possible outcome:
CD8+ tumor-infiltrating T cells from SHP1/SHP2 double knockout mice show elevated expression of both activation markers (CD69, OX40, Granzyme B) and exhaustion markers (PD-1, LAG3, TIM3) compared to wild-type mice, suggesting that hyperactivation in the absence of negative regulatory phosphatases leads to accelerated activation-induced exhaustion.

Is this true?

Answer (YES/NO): NO